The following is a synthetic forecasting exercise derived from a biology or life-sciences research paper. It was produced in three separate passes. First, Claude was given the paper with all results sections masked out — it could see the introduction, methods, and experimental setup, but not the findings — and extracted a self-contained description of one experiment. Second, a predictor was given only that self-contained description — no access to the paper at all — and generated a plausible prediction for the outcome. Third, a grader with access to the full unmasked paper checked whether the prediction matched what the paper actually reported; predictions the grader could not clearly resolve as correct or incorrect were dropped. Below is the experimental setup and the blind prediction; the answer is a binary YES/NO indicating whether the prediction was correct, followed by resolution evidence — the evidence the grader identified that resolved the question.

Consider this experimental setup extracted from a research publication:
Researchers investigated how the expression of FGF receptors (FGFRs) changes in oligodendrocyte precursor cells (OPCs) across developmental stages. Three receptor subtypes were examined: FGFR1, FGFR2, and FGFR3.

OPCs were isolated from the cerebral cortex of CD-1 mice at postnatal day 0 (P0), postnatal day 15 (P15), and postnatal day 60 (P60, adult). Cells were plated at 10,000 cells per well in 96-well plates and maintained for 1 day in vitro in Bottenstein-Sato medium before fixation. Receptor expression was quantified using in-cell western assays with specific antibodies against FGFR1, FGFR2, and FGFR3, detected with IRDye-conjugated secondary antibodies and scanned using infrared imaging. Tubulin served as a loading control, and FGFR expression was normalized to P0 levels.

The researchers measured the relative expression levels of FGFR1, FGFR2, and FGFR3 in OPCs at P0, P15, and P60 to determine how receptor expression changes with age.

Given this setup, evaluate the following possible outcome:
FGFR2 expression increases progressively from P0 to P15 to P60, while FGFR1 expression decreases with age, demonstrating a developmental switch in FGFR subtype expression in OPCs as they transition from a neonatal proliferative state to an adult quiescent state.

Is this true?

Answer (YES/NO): NO